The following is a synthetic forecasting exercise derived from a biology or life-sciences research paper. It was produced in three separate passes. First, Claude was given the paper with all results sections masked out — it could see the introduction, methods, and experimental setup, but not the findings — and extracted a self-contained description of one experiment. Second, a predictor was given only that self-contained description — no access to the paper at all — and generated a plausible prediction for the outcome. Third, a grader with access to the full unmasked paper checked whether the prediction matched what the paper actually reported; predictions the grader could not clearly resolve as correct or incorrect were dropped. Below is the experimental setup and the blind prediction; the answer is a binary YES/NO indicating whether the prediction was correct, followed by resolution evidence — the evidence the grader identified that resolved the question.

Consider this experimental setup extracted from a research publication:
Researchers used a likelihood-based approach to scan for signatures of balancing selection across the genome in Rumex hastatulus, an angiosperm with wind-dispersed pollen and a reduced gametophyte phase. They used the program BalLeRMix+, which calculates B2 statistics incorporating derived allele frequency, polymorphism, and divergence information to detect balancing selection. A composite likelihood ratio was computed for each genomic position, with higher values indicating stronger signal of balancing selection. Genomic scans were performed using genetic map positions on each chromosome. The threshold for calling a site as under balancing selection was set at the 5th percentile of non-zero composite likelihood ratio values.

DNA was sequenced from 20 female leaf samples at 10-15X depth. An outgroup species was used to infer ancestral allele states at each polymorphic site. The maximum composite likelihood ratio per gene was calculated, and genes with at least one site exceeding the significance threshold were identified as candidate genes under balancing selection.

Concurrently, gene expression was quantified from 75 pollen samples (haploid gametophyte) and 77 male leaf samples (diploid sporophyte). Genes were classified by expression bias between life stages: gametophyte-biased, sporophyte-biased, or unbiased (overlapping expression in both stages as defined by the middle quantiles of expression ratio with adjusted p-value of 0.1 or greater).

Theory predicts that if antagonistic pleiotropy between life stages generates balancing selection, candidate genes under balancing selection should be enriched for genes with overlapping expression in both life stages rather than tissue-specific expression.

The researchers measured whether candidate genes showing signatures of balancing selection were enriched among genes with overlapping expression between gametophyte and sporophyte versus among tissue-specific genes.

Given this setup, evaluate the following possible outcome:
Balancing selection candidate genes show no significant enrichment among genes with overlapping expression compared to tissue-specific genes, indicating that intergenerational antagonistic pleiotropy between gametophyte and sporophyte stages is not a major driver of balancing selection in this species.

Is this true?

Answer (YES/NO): YES